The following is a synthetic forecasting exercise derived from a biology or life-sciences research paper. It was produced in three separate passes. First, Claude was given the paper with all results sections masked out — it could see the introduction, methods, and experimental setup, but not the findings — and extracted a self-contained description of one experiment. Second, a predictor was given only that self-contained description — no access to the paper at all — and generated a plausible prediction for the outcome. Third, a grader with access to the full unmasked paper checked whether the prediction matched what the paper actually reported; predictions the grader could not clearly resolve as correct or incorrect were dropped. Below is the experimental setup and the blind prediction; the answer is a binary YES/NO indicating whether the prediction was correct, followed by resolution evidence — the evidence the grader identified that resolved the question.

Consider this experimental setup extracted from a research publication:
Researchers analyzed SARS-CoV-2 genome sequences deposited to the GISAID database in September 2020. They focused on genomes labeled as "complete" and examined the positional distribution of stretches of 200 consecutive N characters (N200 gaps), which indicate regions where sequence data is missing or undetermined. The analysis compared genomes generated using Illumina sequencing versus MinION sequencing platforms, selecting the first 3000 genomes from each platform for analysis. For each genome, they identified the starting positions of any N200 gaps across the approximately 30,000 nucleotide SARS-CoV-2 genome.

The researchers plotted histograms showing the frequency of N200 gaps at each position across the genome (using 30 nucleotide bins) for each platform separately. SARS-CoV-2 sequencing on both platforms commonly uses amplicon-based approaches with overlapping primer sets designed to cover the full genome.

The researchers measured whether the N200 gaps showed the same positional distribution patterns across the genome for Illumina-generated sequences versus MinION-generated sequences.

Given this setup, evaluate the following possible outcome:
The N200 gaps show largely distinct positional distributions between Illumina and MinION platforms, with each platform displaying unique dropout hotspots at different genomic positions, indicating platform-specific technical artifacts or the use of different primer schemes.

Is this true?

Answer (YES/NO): NO